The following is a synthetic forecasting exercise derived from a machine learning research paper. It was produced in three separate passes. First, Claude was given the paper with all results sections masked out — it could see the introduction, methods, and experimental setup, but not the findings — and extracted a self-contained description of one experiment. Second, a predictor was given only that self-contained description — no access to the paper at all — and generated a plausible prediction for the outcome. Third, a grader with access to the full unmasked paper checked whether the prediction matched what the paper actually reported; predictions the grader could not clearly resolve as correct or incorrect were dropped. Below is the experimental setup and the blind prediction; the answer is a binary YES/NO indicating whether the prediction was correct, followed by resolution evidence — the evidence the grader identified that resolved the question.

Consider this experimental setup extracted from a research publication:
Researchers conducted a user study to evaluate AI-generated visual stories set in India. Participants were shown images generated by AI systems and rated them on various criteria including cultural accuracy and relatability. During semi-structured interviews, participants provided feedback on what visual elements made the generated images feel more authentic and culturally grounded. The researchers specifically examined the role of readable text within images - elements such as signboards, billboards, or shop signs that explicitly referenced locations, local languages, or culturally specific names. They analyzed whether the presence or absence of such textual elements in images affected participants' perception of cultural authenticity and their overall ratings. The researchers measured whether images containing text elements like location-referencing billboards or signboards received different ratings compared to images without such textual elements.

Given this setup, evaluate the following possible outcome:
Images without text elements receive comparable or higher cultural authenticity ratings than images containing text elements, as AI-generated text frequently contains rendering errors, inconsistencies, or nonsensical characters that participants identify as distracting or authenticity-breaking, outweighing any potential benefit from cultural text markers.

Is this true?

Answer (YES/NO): NO